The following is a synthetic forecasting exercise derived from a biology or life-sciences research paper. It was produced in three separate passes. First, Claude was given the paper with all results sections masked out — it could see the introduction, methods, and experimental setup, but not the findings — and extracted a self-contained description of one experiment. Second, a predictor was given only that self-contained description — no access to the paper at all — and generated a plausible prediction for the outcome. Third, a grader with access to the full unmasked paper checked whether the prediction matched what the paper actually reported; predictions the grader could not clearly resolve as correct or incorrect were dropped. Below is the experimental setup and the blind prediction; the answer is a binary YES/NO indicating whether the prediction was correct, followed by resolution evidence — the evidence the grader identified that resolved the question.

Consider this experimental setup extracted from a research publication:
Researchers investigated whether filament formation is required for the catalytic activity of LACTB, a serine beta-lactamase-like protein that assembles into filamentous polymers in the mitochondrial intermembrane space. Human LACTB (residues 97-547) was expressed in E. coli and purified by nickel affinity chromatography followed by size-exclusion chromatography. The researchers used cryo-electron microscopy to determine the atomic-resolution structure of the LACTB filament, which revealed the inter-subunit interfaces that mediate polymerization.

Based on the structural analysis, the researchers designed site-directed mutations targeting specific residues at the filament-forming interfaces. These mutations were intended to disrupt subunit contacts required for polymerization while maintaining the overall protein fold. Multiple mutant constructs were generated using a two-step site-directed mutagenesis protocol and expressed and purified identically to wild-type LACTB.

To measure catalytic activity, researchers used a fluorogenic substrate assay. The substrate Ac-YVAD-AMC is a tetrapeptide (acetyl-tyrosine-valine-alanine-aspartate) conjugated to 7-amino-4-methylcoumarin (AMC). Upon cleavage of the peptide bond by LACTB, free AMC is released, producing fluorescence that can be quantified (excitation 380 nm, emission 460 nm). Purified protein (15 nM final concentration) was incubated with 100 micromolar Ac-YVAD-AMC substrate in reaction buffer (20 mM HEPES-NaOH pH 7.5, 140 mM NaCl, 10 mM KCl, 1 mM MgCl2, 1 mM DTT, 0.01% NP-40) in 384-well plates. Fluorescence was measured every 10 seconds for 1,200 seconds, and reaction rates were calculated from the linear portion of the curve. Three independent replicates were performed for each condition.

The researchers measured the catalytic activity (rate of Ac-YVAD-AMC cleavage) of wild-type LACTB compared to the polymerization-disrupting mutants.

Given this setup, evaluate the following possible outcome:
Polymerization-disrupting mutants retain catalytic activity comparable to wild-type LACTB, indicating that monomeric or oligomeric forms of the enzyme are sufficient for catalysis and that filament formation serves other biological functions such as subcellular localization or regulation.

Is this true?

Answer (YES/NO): NO